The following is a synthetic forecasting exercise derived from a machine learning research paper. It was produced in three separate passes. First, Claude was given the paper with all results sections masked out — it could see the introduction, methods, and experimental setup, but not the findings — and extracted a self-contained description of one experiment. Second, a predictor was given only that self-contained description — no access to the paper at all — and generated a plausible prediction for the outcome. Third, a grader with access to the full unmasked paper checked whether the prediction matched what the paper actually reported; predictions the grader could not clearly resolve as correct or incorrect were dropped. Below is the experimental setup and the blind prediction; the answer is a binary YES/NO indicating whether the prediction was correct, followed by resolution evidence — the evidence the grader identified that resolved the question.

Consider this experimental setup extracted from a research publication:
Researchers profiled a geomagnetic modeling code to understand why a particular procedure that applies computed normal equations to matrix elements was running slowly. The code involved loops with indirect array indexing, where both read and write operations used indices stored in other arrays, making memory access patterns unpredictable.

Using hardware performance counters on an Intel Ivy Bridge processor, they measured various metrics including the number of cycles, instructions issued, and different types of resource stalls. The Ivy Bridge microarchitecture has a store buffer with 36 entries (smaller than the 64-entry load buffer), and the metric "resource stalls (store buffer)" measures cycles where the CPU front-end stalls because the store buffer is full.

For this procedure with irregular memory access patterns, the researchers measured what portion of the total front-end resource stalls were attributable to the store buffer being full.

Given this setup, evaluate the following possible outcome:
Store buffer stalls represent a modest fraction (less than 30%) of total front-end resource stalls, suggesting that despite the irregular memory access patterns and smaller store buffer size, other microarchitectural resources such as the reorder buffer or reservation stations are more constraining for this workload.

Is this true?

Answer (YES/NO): NO